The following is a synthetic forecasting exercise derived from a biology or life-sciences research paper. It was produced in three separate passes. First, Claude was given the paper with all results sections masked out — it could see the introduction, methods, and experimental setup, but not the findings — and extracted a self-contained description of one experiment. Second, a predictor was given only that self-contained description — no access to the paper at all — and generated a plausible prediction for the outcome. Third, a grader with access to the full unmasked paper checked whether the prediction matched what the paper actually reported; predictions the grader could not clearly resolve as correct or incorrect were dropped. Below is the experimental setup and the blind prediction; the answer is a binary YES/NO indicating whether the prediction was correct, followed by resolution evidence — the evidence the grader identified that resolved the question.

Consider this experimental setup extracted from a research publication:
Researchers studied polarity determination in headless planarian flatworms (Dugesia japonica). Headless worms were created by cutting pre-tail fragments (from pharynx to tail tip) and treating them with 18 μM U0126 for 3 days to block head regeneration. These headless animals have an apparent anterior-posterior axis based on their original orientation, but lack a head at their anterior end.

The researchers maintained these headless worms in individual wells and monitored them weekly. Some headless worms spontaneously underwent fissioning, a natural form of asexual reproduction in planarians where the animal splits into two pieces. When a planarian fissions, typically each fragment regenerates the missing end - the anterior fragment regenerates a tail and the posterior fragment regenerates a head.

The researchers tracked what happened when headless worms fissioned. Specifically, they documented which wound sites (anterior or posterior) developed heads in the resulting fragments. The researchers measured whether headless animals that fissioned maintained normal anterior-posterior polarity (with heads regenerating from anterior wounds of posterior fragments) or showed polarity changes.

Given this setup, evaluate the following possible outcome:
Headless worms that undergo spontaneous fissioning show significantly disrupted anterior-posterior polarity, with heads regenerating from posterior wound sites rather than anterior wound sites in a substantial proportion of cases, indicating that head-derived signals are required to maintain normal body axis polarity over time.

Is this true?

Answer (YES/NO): NO